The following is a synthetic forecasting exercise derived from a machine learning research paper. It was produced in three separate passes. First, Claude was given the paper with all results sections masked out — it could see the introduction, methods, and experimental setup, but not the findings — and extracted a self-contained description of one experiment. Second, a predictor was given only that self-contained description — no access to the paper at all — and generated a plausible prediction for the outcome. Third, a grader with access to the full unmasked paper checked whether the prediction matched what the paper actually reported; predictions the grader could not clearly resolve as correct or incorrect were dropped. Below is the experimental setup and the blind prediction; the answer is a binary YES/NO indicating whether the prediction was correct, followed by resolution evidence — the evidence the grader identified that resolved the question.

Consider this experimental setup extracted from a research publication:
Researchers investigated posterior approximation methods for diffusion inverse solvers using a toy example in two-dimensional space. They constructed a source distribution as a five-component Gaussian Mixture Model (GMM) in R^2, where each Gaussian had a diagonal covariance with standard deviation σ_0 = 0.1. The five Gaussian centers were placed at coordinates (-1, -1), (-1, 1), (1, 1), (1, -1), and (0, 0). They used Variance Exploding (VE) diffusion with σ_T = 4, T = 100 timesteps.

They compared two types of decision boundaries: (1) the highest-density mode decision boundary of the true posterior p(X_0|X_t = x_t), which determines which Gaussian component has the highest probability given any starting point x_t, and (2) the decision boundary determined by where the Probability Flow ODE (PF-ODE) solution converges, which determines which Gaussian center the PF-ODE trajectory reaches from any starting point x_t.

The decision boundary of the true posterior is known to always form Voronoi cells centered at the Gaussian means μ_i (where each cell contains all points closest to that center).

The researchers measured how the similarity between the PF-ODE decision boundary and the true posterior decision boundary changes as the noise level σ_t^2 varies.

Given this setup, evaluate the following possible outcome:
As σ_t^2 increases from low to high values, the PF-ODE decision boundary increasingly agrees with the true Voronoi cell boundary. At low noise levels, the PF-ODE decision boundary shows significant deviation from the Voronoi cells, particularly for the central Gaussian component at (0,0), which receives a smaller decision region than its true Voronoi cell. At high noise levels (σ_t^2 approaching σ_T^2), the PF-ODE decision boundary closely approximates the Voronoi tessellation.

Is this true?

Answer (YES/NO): NO